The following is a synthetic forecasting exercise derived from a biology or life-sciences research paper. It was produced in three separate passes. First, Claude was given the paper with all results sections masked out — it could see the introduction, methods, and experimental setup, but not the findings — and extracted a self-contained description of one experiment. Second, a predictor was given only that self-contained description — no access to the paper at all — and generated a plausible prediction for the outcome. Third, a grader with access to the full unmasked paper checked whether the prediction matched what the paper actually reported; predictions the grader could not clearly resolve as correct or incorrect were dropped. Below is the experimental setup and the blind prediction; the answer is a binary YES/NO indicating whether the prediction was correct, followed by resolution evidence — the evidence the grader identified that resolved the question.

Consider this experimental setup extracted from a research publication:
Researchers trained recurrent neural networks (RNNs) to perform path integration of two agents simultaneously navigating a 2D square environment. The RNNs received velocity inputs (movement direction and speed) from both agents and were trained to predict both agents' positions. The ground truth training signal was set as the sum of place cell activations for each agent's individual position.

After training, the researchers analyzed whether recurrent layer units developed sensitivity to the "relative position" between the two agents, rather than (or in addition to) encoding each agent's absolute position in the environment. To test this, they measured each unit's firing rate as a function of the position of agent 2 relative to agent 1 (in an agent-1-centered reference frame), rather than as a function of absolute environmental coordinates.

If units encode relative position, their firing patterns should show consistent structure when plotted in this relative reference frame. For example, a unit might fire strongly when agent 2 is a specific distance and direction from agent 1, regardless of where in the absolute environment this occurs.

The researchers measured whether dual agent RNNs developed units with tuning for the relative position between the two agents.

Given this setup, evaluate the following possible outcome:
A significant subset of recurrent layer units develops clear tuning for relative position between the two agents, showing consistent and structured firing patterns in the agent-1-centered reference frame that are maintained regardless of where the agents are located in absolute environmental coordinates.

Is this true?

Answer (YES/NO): YES